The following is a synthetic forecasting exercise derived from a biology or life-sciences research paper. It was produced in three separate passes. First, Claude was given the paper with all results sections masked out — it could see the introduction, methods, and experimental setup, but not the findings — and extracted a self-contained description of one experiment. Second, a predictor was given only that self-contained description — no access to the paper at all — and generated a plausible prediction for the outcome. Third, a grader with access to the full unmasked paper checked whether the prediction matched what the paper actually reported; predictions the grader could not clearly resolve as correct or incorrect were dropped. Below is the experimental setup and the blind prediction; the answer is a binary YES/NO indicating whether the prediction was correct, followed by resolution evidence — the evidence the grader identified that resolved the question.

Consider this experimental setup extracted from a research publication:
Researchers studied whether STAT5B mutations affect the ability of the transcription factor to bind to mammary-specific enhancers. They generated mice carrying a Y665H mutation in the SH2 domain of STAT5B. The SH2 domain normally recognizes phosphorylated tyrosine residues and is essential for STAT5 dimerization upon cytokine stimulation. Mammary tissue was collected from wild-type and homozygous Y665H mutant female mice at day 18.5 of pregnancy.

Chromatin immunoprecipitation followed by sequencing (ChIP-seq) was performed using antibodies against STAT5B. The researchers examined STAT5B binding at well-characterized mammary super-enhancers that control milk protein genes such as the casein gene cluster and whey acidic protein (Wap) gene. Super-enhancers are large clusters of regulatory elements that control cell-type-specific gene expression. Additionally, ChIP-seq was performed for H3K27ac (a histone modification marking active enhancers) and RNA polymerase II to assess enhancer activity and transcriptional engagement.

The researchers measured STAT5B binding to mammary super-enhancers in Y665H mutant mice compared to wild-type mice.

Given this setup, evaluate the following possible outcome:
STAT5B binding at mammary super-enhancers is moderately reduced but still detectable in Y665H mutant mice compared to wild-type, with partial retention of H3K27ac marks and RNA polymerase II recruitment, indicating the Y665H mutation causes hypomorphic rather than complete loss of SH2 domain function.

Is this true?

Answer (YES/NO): NO